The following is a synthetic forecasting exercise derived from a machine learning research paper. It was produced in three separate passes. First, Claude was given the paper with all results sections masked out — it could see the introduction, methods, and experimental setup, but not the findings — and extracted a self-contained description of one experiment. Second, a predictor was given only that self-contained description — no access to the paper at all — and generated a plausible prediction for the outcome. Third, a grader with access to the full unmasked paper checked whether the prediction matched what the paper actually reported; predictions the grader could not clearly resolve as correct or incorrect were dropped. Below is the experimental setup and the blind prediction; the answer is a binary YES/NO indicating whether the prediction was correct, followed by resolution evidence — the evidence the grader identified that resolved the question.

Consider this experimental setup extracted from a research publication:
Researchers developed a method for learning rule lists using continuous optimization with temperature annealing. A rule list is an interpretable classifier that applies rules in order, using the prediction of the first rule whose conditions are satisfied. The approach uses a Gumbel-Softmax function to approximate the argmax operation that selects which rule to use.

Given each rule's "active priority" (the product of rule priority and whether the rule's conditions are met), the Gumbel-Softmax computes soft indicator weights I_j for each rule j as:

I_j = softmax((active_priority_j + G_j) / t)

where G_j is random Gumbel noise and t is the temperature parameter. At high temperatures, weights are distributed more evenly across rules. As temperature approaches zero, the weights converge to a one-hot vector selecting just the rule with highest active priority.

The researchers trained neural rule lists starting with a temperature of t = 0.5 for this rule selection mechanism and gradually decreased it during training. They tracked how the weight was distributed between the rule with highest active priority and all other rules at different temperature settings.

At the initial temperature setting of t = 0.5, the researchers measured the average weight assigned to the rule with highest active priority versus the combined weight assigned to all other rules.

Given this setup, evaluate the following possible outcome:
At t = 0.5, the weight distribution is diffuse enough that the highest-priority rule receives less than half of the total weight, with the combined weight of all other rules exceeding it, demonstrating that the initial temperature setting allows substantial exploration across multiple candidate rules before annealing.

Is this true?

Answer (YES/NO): NO